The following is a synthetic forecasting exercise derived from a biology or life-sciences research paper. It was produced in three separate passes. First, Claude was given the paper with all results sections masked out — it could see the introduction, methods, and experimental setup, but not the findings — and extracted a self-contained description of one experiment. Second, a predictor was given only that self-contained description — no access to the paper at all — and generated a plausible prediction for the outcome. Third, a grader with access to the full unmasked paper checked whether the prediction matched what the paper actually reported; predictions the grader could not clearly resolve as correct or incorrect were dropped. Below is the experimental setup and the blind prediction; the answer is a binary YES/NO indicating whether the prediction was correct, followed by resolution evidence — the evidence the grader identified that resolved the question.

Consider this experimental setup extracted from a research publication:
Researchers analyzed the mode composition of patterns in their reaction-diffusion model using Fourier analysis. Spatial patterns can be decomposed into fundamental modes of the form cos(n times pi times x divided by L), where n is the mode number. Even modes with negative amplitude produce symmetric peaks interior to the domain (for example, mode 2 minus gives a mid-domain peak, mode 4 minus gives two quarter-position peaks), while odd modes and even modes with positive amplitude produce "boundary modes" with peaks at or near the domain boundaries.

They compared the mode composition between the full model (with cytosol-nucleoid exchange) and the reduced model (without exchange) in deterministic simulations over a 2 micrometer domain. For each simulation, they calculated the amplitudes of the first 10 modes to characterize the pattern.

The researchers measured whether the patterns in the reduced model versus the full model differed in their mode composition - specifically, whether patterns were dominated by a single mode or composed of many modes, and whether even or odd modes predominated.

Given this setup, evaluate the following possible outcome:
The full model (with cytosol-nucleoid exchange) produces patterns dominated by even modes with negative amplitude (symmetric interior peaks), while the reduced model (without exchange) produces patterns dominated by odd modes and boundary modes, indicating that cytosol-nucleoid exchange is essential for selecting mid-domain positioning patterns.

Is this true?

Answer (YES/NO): NO